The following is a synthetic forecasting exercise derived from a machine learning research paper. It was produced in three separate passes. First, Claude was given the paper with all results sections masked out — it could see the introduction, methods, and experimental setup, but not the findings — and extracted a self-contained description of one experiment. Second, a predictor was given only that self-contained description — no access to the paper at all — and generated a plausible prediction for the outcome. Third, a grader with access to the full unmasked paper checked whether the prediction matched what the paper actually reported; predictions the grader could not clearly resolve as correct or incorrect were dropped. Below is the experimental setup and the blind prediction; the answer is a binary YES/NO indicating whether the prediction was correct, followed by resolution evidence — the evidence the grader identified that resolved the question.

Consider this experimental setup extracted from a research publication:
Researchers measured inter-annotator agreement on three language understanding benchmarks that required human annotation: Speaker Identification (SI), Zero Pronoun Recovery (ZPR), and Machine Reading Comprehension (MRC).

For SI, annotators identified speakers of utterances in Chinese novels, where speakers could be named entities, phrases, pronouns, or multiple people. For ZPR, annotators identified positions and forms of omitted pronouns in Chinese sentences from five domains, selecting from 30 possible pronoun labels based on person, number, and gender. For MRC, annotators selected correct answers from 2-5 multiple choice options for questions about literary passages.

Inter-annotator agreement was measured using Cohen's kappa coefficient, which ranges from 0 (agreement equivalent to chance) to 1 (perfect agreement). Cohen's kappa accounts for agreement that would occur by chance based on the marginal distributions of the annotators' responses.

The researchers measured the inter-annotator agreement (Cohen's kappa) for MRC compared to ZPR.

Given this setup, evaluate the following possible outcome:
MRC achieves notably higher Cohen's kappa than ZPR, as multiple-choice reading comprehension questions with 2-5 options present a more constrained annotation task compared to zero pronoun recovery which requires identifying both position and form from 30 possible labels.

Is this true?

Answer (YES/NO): YES